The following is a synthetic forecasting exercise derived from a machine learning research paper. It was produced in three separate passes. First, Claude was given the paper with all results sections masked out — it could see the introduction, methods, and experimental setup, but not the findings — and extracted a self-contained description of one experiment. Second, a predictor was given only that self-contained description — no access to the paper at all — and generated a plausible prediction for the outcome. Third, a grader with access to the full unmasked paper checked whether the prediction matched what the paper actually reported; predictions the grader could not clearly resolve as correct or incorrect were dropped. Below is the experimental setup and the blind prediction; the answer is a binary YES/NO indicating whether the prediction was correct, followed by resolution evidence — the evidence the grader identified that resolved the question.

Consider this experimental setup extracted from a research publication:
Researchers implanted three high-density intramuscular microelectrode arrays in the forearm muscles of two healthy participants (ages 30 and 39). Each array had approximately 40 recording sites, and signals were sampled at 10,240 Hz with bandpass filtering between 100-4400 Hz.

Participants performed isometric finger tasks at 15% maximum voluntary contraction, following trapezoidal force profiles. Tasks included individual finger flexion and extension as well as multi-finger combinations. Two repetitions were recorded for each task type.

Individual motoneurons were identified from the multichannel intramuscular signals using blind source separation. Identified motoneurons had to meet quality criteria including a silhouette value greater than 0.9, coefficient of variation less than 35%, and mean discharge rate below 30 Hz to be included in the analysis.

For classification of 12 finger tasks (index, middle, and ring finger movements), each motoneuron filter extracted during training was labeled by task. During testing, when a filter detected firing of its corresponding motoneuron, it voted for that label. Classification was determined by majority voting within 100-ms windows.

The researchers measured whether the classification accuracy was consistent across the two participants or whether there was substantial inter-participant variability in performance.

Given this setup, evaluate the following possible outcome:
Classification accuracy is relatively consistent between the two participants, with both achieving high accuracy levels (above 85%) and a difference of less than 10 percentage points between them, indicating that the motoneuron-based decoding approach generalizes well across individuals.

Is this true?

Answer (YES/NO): YES